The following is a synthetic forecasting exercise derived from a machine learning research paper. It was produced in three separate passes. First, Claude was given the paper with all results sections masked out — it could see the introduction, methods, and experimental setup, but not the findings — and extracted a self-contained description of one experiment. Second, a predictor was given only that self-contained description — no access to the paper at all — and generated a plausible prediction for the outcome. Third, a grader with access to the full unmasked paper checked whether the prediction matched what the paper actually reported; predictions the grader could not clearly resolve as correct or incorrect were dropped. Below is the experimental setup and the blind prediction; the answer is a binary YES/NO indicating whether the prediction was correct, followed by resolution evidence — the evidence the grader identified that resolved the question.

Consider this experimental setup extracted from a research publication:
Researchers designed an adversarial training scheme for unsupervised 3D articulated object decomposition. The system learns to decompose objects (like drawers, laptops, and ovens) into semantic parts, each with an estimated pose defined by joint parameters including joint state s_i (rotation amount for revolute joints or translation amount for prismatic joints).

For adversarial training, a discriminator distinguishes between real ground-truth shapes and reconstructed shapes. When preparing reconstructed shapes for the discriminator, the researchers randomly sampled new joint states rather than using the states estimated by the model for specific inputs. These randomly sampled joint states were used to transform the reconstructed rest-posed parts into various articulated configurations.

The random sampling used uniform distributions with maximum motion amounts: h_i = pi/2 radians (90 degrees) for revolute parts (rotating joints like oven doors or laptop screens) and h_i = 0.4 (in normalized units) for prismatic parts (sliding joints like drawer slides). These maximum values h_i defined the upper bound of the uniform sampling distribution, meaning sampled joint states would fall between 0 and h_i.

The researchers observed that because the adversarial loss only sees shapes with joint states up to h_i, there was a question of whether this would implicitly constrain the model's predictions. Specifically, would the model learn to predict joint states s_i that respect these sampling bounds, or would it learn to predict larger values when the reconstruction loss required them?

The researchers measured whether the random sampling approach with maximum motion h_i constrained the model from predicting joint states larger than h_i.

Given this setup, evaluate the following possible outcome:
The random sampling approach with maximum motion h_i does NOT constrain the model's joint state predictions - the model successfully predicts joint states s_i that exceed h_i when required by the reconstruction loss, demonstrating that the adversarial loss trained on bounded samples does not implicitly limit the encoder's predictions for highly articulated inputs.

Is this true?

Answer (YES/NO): YES